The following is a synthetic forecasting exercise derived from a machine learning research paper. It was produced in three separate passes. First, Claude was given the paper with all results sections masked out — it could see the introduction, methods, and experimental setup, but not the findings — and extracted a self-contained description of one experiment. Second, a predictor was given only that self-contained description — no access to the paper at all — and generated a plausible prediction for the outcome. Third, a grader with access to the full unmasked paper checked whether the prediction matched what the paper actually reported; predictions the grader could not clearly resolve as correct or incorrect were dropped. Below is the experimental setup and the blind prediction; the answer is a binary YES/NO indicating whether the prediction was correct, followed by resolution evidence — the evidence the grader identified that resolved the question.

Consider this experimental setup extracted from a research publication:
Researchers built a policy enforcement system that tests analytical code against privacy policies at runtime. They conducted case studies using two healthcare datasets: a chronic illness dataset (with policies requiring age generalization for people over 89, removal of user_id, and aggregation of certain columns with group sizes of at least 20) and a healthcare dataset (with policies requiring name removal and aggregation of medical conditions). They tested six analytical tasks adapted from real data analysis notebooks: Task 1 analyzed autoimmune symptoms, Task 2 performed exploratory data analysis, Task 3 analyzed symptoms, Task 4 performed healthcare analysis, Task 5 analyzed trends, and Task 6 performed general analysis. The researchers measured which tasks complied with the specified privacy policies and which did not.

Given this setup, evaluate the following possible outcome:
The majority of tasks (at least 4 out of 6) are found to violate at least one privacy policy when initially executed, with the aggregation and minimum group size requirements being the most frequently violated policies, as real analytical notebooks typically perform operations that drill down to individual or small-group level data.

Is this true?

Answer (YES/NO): NO